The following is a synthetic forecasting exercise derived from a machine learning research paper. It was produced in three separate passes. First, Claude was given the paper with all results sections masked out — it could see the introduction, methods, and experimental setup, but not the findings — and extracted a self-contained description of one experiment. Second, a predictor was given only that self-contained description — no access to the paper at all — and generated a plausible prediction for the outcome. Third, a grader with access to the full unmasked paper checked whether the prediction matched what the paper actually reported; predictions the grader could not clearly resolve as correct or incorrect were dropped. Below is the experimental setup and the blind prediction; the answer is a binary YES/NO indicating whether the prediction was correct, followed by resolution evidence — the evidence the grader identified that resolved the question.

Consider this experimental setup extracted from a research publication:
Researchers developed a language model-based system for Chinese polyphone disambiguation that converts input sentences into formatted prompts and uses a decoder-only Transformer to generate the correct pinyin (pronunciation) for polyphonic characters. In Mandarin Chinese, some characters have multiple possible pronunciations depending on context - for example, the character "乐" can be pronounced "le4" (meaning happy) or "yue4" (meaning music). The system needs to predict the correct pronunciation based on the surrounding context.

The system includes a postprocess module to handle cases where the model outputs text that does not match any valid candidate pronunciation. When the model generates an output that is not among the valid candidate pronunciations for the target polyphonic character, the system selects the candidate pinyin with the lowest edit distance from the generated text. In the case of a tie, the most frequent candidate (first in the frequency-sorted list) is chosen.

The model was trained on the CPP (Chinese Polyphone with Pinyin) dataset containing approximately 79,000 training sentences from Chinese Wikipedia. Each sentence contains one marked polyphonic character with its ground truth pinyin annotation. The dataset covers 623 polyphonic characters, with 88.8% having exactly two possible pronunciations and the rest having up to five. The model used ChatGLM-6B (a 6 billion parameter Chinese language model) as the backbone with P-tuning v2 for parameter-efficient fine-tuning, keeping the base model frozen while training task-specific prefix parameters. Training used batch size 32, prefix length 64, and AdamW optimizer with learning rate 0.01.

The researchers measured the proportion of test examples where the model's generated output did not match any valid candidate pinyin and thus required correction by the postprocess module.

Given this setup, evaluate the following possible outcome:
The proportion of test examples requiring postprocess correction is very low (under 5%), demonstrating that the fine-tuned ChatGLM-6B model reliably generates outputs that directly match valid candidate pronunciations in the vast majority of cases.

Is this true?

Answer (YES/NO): YES